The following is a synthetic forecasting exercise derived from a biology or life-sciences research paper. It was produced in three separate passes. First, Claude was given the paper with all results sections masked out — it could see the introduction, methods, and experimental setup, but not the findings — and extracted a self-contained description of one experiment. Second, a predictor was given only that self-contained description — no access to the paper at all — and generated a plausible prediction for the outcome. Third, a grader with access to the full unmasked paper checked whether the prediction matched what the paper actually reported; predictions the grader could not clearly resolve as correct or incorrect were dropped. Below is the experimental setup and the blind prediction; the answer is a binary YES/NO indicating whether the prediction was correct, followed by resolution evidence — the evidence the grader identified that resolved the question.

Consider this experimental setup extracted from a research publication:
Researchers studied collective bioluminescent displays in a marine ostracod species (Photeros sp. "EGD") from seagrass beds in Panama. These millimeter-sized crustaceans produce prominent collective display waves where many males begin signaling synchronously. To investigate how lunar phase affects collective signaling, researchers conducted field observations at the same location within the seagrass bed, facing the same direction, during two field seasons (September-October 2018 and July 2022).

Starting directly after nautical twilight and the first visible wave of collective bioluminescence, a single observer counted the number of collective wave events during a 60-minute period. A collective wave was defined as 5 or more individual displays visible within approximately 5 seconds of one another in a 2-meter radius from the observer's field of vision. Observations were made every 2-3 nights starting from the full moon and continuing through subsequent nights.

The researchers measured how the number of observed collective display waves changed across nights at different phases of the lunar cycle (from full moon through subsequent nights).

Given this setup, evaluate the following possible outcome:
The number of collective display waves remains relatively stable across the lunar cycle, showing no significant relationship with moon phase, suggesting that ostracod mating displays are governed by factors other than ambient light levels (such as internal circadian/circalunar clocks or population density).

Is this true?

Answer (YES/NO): NO